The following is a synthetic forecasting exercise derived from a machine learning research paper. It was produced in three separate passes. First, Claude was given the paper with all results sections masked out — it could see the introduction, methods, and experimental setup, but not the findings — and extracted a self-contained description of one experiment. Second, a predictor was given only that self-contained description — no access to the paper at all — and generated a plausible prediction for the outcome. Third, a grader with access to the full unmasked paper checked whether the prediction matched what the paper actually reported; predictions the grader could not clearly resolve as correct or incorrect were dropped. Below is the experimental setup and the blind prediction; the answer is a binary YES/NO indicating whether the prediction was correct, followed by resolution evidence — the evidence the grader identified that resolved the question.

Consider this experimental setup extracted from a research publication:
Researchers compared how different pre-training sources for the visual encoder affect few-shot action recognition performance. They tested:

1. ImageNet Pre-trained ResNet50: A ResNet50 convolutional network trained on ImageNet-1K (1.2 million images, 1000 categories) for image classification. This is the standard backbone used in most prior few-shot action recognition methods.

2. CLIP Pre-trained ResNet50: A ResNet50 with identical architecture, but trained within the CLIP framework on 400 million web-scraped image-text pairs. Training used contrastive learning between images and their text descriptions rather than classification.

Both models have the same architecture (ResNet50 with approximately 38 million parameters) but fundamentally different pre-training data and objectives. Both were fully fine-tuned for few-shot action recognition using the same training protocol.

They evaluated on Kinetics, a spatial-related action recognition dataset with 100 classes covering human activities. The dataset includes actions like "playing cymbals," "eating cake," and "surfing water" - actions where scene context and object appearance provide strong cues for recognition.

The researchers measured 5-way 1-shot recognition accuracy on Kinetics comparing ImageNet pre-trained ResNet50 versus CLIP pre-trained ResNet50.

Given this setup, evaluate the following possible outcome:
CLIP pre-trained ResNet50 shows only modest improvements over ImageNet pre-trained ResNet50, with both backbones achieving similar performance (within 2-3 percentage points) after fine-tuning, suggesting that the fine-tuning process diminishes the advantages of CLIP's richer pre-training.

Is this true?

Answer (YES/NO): NO